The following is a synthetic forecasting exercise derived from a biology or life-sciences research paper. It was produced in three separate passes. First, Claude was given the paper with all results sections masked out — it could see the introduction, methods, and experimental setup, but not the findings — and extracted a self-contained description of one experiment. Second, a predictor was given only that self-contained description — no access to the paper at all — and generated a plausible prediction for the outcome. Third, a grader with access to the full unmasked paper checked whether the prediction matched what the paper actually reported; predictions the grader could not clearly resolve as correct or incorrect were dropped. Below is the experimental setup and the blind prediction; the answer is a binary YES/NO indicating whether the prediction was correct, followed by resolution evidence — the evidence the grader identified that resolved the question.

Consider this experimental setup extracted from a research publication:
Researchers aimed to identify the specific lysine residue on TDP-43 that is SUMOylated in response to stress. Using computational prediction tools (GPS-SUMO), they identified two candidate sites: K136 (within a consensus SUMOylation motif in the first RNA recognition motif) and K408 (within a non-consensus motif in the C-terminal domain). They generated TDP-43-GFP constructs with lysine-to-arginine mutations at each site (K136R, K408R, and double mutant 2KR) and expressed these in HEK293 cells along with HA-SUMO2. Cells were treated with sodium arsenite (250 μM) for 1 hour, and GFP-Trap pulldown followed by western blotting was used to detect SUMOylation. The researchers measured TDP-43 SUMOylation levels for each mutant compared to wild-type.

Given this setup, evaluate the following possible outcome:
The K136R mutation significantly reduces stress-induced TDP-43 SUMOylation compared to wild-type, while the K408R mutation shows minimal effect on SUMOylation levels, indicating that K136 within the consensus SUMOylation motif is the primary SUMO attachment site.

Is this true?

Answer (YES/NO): NO